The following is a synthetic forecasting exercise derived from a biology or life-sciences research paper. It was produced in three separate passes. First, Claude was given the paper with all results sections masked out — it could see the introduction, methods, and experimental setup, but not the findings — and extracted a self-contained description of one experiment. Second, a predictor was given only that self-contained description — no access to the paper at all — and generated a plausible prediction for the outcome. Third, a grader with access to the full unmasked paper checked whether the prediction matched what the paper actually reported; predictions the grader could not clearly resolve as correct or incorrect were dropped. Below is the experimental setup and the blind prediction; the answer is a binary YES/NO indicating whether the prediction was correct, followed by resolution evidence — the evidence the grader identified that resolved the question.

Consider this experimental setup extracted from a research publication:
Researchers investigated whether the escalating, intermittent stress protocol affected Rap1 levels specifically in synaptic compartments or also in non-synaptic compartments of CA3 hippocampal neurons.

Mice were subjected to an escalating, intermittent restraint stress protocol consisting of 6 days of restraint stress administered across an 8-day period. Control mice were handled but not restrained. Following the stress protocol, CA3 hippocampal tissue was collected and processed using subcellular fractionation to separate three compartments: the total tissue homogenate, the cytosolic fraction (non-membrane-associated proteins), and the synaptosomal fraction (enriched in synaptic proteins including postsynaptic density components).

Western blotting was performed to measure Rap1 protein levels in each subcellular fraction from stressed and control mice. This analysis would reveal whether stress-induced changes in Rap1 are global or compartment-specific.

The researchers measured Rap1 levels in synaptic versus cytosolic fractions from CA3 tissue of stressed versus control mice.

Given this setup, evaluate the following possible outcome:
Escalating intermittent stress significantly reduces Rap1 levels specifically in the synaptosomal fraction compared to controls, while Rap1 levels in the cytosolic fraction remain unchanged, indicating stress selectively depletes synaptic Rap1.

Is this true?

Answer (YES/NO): NO